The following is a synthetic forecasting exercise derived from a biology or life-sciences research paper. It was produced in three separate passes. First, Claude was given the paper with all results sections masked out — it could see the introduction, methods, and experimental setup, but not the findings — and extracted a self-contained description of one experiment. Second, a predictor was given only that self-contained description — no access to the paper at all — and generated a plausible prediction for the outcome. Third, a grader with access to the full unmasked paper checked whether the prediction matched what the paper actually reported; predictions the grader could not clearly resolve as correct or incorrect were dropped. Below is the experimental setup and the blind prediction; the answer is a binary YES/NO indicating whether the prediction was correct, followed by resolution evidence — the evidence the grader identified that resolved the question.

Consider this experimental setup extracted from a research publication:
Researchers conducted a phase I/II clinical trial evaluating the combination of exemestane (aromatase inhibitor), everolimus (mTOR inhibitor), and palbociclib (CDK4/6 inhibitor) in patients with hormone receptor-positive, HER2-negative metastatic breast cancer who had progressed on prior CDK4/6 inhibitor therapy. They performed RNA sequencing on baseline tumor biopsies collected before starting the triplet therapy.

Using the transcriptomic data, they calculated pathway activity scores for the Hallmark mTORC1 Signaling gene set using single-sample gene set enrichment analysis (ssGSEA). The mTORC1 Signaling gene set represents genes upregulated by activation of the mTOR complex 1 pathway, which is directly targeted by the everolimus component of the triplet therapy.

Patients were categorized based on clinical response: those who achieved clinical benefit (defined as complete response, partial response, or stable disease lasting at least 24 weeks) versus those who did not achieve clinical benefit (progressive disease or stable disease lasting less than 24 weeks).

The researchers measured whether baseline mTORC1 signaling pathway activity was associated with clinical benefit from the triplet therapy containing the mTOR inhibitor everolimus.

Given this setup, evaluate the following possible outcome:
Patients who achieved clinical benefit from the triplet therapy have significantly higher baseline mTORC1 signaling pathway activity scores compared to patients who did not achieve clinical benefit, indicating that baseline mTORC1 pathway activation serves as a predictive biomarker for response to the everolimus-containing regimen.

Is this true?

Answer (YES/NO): YES